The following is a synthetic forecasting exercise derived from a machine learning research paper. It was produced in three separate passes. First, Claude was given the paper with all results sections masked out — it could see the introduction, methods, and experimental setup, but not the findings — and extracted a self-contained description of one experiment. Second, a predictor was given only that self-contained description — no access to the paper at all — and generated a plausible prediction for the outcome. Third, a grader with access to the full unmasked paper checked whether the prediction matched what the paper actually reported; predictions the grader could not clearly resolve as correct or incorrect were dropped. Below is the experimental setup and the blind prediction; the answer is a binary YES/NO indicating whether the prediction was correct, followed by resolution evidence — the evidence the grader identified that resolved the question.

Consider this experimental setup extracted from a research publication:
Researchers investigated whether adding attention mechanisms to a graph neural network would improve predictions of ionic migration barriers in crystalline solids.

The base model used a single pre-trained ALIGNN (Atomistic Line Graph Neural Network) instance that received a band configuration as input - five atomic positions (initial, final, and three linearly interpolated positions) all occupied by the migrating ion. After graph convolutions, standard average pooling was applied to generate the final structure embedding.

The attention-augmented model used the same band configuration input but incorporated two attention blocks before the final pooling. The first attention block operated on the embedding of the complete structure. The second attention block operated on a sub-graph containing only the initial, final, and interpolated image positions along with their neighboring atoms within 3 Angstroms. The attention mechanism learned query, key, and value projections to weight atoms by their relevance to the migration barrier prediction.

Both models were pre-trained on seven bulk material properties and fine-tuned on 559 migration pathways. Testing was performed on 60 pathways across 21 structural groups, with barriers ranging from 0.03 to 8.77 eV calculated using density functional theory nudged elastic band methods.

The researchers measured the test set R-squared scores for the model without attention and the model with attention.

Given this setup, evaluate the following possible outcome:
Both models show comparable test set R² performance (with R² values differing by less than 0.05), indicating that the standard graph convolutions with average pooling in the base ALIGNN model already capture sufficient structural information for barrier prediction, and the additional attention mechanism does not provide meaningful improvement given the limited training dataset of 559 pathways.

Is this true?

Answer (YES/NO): NO